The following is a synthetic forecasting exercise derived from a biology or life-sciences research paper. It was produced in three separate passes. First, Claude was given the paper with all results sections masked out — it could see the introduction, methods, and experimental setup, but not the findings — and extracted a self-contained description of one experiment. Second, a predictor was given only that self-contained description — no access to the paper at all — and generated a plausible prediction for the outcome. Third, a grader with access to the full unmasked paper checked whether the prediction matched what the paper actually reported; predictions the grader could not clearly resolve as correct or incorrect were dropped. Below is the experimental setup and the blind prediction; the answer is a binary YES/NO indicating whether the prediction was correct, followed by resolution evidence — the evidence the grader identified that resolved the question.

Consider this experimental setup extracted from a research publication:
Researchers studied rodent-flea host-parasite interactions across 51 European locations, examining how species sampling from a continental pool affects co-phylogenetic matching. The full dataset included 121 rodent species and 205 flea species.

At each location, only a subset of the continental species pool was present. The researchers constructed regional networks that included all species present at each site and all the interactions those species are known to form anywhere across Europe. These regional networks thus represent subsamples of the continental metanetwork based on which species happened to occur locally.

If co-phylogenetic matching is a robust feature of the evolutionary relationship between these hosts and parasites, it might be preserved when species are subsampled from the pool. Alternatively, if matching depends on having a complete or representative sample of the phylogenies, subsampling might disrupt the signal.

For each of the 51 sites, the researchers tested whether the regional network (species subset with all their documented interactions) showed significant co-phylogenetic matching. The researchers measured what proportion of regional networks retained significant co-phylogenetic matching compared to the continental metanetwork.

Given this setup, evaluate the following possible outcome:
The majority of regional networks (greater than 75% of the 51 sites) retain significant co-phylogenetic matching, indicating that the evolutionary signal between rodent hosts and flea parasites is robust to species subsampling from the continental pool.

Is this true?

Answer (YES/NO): NO